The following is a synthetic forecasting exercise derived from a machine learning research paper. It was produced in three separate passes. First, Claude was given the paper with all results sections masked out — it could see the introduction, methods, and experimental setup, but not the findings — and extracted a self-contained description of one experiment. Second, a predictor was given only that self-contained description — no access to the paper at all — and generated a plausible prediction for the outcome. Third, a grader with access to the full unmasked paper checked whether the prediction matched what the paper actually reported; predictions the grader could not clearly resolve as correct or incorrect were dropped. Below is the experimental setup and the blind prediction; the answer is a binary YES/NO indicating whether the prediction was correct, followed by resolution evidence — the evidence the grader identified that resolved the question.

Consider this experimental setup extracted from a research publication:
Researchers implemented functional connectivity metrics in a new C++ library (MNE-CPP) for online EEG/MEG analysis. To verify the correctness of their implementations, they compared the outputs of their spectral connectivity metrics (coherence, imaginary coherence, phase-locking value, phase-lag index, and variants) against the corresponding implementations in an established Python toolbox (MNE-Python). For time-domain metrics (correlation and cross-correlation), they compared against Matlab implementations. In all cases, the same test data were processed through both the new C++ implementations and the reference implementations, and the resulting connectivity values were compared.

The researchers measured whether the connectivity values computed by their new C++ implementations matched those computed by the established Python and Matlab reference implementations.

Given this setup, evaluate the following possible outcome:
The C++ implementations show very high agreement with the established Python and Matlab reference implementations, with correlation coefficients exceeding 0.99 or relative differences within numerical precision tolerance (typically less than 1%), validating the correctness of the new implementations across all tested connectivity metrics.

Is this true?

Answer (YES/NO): YES